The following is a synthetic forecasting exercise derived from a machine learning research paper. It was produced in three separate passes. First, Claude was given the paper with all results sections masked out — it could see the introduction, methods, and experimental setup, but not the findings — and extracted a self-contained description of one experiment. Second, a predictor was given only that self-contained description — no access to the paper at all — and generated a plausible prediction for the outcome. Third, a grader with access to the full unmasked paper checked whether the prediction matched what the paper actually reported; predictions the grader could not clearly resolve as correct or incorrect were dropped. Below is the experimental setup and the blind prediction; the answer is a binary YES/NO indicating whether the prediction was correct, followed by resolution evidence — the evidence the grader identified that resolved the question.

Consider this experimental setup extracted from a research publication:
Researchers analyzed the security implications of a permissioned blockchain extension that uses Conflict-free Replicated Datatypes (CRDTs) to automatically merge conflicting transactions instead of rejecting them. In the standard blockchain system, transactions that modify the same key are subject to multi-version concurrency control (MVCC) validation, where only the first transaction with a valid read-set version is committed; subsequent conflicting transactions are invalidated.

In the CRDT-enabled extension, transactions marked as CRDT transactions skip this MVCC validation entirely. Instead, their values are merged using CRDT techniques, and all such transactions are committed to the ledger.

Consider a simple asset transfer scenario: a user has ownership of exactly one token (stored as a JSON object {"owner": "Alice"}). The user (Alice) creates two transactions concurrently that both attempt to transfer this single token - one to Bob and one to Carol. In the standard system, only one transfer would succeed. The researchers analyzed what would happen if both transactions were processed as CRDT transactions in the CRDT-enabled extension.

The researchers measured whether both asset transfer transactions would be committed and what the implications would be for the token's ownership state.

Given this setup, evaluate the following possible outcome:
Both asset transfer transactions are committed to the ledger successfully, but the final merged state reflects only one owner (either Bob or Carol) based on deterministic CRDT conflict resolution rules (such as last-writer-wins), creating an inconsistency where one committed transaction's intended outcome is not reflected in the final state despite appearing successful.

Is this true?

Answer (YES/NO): NO